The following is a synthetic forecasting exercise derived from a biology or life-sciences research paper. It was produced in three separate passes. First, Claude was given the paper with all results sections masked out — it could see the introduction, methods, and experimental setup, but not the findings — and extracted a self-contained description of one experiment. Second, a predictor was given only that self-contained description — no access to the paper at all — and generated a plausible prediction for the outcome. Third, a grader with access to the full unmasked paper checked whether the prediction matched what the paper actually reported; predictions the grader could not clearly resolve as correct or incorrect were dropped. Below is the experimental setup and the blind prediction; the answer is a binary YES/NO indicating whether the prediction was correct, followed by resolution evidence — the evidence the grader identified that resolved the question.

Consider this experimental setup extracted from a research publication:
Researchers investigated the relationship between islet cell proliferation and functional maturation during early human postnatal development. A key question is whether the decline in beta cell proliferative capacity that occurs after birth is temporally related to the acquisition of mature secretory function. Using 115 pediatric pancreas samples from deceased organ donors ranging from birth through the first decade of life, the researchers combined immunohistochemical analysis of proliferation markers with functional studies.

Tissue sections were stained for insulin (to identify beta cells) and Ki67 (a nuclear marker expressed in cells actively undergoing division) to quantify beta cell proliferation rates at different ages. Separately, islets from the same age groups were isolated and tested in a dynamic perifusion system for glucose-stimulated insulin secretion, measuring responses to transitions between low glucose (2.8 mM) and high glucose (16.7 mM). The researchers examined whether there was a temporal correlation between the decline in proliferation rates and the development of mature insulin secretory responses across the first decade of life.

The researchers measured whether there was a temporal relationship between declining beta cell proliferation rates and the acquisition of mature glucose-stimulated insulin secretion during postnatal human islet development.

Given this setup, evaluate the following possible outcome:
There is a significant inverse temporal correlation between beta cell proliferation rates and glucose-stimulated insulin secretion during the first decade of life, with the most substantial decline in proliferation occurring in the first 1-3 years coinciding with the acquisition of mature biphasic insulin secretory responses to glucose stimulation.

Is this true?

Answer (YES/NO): NO